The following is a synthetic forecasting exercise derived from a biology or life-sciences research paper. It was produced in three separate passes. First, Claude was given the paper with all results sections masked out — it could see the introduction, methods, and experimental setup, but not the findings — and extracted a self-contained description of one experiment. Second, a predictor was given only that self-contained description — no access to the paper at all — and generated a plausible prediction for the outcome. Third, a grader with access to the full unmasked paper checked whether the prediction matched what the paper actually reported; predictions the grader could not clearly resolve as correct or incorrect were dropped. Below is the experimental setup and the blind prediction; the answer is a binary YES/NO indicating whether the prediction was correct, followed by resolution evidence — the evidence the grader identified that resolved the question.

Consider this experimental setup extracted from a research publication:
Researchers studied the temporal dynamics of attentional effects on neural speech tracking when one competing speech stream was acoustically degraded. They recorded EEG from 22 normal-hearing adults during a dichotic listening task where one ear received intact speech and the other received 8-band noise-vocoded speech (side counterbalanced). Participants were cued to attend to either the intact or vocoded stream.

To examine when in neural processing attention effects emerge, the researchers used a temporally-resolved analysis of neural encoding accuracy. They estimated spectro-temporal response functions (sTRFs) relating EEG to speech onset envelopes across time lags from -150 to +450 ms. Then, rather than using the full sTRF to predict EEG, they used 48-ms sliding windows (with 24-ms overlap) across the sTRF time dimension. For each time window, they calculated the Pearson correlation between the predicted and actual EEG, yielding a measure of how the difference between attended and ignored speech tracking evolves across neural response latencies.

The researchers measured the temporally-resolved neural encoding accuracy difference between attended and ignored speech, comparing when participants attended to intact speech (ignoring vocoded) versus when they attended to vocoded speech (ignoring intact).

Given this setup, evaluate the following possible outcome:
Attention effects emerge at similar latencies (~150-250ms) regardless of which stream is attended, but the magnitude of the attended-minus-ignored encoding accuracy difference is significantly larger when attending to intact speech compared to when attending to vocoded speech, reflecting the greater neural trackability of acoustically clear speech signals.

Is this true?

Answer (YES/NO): NO